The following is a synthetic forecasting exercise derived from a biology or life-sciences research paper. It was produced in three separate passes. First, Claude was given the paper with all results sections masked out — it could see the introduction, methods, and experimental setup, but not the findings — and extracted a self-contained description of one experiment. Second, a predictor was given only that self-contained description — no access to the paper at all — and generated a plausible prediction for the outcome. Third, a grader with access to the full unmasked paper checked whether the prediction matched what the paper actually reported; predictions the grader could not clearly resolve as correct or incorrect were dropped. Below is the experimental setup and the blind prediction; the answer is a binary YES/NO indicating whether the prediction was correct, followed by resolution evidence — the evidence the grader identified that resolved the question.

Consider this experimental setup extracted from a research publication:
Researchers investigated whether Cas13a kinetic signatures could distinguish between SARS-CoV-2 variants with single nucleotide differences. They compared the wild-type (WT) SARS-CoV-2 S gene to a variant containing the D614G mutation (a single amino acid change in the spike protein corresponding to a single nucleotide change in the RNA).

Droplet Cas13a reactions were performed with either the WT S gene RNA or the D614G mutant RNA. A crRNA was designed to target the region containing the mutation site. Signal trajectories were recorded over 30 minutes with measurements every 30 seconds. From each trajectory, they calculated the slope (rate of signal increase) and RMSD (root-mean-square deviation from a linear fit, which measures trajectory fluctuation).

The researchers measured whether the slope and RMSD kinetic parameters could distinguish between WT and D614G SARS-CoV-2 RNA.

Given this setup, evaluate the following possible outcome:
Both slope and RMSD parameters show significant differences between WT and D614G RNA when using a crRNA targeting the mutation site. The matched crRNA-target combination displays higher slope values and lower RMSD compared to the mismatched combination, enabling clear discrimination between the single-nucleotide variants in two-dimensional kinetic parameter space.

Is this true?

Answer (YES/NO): NO